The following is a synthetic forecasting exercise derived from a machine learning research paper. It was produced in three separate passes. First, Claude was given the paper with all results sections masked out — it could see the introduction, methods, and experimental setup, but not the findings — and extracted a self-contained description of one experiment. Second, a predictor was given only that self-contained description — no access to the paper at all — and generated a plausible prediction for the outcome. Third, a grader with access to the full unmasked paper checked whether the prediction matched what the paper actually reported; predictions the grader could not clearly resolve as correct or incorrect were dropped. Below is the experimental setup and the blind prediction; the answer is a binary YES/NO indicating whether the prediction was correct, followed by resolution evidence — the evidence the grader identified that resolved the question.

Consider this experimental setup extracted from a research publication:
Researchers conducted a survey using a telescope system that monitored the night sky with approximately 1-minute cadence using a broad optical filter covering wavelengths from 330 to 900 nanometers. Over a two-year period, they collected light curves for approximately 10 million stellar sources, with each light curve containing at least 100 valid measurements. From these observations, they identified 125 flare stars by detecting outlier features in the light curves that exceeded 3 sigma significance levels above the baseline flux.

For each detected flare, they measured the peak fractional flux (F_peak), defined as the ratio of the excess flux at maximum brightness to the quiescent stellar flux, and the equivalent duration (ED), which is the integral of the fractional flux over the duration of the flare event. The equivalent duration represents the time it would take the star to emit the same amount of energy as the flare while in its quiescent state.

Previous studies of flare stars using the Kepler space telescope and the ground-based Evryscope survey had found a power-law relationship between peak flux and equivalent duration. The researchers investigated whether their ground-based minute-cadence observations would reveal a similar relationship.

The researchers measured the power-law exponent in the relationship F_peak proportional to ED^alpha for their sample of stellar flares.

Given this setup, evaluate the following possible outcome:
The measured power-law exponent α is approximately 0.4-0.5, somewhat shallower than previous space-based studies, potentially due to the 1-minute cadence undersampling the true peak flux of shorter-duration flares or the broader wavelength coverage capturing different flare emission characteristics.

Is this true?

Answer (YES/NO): NO